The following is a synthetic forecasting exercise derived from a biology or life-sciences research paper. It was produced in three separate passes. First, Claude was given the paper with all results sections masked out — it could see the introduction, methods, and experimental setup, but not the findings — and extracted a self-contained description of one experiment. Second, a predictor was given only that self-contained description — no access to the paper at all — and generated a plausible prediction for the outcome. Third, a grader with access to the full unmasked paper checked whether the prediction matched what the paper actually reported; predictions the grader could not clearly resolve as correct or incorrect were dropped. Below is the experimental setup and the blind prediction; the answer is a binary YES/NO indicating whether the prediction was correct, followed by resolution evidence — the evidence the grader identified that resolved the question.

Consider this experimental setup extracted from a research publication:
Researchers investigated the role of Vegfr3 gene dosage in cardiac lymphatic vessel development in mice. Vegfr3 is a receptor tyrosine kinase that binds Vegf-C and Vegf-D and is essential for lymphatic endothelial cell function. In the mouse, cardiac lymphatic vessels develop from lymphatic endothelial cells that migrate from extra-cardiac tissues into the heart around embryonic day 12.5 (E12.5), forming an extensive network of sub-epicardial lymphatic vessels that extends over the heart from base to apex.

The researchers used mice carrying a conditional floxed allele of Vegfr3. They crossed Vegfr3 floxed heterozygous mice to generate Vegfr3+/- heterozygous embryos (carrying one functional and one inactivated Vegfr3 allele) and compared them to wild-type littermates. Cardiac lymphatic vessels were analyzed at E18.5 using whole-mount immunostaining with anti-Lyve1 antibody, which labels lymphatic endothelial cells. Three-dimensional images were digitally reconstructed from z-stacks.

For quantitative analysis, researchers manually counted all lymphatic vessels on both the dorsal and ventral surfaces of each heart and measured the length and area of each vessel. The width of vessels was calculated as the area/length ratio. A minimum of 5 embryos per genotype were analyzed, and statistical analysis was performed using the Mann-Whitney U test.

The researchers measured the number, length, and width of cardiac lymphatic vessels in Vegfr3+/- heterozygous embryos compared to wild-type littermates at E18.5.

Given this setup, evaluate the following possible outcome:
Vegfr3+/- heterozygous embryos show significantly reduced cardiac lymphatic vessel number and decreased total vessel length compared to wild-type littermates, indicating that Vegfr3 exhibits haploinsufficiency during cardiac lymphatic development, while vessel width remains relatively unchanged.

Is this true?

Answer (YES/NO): NO